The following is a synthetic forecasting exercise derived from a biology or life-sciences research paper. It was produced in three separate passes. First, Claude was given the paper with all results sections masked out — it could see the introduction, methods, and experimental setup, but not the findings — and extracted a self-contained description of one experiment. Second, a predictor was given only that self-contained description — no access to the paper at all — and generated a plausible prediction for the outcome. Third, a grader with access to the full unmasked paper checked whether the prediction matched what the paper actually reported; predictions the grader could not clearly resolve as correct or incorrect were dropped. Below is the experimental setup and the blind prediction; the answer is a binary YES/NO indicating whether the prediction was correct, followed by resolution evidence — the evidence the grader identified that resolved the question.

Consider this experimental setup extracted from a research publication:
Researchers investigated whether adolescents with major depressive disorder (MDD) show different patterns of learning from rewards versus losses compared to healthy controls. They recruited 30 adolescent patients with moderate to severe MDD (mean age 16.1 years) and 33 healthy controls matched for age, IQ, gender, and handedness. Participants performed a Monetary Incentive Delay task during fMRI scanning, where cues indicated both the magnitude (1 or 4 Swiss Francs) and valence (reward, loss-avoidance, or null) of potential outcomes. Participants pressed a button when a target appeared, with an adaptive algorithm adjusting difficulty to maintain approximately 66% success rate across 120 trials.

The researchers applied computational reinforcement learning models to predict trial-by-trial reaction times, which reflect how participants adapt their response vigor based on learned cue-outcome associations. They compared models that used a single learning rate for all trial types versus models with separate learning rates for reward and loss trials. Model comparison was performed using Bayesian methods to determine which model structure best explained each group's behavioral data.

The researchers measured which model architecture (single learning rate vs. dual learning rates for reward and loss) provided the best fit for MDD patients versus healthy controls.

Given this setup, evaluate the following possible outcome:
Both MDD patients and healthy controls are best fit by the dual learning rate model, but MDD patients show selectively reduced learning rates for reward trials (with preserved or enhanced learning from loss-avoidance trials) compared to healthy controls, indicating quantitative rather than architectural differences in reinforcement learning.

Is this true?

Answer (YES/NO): NO